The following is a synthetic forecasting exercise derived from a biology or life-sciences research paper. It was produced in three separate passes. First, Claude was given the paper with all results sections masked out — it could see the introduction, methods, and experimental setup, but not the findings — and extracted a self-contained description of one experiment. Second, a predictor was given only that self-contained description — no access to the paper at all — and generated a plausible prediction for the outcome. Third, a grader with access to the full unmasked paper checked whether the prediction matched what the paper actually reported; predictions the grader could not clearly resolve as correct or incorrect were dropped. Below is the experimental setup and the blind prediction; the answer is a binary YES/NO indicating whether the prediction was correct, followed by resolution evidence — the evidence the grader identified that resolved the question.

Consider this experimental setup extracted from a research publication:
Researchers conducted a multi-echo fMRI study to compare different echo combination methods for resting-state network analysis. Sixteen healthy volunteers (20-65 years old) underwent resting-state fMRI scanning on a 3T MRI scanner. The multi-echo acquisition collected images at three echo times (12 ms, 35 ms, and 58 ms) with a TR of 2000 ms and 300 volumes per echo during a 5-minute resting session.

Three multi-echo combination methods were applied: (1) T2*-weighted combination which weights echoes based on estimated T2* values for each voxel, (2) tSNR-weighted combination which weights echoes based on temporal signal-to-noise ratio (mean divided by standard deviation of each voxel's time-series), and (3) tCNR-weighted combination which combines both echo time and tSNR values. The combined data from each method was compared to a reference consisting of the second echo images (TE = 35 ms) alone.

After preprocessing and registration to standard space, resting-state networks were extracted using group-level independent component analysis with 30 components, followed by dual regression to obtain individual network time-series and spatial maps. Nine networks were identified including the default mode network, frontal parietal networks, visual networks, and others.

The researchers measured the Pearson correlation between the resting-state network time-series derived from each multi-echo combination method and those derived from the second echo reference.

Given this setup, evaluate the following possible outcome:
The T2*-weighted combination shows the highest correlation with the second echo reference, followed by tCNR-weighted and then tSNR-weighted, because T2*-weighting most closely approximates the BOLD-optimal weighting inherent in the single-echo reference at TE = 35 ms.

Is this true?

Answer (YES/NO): YES